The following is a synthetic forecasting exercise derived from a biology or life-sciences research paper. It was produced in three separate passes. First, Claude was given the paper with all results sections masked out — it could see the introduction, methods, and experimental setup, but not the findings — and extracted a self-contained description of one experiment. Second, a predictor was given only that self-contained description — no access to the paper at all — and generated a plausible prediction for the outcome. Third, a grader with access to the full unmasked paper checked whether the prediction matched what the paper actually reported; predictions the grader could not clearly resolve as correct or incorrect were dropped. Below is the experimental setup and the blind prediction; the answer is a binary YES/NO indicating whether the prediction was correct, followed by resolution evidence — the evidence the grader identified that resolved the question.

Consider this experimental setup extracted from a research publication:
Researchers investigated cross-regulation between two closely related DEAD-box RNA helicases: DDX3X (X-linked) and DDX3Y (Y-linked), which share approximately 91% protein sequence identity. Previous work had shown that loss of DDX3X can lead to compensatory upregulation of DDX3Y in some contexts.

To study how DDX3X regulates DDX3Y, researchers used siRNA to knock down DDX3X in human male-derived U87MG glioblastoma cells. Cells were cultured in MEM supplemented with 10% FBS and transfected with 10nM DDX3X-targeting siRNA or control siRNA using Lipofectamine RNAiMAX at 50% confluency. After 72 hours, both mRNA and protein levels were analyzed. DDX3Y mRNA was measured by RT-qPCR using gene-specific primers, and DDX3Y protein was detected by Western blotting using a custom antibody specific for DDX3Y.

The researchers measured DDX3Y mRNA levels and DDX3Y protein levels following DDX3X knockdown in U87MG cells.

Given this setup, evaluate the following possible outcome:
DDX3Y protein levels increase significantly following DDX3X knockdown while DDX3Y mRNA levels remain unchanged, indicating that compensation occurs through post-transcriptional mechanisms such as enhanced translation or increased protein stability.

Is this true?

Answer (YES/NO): YES